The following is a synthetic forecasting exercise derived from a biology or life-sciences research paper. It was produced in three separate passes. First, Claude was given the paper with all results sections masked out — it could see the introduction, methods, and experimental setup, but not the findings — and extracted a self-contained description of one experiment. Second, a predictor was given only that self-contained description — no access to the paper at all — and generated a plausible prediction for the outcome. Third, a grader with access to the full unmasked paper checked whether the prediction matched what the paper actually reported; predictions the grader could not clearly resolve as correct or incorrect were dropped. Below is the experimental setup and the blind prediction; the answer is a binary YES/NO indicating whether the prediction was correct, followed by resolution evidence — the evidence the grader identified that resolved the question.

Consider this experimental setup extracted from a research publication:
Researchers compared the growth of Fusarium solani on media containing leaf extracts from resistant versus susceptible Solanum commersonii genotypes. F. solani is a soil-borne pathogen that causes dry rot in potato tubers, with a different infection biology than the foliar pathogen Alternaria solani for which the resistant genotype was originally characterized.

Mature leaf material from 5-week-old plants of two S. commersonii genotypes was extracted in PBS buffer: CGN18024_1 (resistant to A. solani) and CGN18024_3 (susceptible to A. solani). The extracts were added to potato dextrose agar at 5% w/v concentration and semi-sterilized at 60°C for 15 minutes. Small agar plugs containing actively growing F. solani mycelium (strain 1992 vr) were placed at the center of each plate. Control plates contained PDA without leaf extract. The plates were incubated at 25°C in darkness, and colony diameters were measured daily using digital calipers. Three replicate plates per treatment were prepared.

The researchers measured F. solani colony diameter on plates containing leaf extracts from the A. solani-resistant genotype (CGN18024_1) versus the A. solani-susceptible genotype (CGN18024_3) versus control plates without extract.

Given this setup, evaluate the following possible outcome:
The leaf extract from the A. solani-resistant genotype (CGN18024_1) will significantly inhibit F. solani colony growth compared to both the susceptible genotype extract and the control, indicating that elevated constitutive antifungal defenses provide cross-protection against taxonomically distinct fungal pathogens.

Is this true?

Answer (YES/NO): YES